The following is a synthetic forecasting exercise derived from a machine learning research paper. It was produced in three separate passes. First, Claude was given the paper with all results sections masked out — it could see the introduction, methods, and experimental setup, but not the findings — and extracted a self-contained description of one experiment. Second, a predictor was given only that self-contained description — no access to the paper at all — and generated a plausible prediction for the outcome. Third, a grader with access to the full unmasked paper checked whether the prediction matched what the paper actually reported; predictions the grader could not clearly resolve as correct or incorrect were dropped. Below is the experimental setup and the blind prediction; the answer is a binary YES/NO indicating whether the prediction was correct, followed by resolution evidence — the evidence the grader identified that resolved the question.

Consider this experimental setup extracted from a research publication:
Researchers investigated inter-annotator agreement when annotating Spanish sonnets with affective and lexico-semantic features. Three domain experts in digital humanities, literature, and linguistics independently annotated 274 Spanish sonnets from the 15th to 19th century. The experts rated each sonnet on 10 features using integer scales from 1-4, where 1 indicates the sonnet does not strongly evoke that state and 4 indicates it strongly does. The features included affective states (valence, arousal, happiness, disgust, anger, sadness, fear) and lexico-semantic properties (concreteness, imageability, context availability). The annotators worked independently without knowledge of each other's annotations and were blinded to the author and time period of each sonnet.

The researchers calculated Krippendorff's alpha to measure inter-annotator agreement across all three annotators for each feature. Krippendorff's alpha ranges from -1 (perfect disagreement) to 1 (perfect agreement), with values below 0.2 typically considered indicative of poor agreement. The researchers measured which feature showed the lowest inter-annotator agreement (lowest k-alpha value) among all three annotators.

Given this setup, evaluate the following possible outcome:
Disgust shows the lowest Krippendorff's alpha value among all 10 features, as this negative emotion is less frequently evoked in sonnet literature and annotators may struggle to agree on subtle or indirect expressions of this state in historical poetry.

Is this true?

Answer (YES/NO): NO